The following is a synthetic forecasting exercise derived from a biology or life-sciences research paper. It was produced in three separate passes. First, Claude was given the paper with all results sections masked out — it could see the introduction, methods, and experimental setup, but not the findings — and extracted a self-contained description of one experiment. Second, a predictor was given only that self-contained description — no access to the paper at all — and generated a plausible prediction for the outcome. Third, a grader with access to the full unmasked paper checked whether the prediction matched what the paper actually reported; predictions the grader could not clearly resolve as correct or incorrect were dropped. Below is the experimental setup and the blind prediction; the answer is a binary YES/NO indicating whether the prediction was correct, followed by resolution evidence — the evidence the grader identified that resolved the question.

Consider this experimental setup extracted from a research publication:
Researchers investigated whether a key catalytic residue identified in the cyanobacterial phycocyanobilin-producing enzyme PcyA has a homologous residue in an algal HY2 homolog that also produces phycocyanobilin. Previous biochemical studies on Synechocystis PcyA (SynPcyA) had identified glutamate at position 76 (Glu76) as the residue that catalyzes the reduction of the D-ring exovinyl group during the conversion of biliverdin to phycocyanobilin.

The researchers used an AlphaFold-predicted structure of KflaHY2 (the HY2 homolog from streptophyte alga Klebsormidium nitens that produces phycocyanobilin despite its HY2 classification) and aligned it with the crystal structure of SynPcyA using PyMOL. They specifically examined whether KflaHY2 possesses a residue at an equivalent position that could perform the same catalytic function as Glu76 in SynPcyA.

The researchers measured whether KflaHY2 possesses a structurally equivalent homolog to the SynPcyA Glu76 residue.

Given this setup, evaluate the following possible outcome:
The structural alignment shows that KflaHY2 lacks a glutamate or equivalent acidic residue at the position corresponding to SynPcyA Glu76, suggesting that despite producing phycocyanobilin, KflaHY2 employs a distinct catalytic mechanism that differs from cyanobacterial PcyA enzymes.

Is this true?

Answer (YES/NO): YES